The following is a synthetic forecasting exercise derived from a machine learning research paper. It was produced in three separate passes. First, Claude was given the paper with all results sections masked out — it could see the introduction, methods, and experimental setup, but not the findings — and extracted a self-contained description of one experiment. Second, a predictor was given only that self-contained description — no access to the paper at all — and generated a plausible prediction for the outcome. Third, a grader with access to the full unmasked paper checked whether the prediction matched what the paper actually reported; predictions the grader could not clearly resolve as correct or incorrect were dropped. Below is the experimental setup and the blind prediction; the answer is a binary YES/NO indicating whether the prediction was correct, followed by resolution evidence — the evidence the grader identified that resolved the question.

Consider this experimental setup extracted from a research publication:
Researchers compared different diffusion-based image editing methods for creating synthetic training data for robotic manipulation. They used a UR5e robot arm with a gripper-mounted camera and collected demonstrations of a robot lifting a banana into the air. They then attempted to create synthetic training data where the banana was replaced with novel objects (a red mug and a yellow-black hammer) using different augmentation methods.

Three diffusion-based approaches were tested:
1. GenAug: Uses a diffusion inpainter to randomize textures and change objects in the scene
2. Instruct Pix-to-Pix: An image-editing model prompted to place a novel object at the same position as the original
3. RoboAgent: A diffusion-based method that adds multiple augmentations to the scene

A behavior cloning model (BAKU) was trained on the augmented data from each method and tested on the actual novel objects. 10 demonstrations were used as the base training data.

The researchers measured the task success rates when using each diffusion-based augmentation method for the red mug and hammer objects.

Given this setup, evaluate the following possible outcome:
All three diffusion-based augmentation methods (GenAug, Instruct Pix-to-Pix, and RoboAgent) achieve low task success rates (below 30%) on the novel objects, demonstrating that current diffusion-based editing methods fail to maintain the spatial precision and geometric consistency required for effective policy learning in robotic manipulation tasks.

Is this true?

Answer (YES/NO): YES